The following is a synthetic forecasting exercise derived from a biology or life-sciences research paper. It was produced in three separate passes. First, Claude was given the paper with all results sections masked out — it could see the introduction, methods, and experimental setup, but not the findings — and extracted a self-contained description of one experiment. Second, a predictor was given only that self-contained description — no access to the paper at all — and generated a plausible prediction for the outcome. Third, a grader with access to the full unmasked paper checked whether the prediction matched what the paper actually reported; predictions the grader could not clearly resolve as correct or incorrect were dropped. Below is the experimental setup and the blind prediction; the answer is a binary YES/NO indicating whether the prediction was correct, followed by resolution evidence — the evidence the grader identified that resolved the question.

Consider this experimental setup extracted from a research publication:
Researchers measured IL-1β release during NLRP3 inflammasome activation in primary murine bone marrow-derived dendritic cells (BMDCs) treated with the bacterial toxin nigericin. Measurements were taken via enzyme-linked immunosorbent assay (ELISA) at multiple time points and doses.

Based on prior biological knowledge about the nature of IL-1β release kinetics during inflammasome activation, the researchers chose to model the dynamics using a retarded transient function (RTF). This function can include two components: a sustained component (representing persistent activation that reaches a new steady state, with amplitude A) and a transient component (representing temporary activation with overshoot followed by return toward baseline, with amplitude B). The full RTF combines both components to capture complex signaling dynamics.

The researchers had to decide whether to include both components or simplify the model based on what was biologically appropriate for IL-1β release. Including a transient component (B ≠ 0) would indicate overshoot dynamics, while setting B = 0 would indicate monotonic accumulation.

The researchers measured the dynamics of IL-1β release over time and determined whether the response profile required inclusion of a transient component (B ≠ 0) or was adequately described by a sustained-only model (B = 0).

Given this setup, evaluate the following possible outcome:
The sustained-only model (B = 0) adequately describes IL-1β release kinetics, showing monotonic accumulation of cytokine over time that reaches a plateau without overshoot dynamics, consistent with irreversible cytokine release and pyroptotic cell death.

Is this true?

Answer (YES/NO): YES